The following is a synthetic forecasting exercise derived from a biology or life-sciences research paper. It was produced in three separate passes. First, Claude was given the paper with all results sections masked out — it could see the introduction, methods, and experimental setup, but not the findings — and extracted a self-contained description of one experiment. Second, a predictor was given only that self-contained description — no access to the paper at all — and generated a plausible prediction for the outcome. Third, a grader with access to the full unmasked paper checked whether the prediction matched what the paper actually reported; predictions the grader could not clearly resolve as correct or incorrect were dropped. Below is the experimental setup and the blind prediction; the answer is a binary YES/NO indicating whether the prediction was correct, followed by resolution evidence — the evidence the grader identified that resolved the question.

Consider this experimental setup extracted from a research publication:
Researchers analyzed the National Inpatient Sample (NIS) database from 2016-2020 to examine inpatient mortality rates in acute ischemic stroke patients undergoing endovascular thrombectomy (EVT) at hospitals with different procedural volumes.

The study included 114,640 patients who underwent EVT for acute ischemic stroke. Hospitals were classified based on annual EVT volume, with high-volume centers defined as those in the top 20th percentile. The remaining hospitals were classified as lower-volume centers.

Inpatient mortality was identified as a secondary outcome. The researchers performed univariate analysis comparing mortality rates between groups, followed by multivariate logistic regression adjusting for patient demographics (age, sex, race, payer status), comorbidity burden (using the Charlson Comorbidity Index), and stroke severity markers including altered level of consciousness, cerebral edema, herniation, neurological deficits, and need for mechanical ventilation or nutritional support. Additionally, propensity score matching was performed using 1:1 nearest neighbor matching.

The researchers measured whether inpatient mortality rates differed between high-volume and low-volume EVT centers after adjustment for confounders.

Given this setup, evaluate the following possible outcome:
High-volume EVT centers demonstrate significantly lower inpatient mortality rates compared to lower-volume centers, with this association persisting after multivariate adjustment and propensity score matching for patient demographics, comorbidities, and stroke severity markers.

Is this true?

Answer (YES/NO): NO